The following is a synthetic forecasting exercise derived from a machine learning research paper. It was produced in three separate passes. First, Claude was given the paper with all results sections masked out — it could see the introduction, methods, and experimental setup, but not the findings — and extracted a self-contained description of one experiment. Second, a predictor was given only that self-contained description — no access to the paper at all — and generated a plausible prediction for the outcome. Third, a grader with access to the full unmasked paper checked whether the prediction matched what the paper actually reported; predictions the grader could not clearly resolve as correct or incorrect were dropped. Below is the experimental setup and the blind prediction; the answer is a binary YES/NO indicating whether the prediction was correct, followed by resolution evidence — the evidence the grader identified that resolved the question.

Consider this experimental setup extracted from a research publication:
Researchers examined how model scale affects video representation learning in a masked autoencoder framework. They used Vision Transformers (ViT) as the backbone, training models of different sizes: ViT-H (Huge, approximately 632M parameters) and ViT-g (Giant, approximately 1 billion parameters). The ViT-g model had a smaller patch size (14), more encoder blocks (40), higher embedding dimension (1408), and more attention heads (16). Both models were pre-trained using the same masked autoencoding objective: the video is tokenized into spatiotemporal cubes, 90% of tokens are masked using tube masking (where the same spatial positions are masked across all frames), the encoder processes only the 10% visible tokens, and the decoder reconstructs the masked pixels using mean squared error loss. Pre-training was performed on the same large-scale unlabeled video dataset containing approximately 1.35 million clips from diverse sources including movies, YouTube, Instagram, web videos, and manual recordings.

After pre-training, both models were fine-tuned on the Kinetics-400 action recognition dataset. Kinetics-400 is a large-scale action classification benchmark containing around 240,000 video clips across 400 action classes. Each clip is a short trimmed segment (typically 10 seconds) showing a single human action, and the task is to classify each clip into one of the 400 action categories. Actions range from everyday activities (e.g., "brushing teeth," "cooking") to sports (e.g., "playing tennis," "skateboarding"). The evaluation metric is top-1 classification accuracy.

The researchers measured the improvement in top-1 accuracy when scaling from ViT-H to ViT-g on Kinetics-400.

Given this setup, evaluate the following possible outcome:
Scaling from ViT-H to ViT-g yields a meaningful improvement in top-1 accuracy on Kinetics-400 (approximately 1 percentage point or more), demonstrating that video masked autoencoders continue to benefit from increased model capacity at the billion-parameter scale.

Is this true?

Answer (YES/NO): NO